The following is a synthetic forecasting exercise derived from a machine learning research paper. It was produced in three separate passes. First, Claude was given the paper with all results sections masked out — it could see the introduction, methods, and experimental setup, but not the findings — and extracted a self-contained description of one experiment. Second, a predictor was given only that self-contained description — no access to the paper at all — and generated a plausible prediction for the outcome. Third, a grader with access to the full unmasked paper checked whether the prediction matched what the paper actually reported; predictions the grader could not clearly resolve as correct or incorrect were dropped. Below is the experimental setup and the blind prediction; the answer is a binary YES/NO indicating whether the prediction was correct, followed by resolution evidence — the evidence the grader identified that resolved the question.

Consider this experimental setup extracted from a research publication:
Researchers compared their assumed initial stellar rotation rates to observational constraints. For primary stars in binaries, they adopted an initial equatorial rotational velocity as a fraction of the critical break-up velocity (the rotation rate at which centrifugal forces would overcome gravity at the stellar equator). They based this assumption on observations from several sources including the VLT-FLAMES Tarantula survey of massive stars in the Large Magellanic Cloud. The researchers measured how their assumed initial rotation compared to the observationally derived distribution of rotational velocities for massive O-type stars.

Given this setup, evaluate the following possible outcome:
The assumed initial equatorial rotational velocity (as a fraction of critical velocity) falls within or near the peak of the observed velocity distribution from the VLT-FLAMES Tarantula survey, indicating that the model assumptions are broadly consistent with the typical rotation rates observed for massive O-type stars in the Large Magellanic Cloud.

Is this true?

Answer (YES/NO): YES